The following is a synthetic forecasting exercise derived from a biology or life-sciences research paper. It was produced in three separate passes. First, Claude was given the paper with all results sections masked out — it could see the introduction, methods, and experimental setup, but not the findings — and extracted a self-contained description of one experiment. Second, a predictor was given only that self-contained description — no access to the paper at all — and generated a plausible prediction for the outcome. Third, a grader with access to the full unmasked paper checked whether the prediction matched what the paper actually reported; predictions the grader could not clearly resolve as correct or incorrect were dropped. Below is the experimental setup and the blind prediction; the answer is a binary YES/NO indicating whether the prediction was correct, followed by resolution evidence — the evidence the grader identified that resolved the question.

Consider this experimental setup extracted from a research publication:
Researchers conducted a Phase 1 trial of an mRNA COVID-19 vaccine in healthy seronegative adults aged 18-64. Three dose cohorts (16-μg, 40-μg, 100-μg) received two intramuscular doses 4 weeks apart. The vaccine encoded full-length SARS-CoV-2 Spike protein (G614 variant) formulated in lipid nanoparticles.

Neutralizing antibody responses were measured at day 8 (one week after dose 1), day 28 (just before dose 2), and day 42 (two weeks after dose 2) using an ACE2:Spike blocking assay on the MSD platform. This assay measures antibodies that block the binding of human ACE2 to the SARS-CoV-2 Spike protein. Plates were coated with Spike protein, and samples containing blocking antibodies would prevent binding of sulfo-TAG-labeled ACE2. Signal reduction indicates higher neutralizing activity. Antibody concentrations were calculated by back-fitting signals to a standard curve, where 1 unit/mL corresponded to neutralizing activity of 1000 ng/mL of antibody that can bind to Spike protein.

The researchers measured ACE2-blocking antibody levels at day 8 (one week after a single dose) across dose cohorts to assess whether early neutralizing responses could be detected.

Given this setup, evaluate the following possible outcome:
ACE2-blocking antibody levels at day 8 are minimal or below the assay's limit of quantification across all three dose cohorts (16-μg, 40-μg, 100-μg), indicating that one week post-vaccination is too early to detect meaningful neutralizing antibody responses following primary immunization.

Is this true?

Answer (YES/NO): YES